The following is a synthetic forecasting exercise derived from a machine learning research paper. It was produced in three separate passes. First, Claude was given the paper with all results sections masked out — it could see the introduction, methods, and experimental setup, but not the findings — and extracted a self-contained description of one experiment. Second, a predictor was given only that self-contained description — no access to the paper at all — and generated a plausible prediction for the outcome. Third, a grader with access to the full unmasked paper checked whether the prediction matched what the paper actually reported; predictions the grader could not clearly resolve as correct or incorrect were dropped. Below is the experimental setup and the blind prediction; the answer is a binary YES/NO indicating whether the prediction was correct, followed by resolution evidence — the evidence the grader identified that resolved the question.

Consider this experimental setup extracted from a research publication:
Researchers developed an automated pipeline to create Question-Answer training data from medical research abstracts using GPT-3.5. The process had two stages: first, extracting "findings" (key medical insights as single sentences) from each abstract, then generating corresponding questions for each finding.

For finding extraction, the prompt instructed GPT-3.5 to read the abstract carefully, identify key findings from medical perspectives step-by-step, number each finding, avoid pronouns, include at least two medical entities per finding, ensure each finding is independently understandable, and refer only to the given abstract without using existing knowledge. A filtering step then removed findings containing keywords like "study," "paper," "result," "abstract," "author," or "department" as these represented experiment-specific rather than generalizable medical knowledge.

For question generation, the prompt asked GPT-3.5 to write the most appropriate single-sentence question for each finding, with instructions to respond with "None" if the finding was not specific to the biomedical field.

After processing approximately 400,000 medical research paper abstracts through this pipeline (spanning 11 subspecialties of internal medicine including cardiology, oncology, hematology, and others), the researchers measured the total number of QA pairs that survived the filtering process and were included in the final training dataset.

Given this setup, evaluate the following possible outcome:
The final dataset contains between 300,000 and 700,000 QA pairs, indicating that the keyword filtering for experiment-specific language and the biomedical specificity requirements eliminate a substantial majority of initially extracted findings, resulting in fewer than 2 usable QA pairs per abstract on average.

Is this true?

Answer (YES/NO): NO